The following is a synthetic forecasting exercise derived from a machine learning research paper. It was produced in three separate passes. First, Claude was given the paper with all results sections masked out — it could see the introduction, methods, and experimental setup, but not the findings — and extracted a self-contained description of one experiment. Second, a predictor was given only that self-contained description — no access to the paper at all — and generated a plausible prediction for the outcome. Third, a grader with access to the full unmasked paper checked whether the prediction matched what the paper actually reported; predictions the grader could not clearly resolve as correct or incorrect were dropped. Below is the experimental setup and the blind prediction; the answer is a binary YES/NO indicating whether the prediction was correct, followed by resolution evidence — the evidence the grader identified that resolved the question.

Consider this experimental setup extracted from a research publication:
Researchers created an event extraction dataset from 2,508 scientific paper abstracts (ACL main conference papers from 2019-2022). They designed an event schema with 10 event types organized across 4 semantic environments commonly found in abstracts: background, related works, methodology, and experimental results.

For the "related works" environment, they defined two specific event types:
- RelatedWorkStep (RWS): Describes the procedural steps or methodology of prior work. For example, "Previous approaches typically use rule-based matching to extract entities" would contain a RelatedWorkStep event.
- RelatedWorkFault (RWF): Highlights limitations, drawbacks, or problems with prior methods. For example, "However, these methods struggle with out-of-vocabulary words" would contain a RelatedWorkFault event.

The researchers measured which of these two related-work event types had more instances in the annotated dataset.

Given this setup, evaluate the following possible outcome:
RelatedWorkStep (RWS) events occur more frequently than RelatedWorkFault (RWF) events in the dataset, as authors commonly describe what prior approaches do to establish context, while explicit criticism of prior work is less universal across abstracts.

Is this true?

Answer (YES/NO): NO